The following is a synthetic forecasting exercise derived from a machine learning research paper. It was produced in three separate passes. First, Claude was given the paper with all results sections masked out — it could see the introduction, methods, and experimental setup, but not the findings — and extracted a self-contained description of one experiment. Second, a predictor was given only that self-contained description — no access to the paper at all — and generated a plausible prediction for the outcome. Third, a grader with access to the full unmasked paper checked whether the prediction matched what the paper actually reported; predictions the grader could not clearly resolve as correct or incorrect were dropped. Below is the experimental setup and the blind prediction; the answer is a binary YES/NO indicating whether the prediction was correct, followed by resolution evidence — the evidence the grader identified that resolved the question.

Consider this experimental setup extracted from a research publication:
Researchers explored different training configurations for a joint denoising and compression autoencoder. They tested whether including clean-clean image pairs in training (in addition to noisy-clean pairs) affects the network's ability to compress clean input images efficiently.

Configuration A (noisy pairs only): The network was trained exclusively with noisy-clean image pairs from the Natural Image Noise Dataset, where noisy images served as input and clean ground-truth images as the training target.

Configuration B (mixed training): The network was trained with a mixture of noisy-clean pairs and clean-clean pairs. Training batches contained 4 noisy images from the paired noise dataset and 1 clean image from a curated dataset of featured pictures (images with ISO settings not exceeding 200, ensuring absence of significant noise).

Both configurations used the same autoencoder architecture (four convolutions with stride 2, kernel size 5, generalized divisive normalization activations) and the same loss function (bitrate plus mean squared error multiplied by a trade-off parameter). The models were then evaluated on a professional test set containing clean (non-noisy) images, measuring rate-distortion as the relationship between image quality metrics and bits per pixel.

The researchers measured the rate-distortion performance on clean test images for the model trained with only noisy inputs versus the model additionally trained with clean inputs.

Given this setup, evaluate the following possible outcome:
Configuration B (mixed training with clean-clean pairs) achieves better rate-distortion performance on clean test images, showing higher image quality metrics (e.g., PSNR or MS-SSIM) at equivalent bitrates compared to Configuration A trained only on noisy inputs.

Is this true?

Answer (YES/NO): YES